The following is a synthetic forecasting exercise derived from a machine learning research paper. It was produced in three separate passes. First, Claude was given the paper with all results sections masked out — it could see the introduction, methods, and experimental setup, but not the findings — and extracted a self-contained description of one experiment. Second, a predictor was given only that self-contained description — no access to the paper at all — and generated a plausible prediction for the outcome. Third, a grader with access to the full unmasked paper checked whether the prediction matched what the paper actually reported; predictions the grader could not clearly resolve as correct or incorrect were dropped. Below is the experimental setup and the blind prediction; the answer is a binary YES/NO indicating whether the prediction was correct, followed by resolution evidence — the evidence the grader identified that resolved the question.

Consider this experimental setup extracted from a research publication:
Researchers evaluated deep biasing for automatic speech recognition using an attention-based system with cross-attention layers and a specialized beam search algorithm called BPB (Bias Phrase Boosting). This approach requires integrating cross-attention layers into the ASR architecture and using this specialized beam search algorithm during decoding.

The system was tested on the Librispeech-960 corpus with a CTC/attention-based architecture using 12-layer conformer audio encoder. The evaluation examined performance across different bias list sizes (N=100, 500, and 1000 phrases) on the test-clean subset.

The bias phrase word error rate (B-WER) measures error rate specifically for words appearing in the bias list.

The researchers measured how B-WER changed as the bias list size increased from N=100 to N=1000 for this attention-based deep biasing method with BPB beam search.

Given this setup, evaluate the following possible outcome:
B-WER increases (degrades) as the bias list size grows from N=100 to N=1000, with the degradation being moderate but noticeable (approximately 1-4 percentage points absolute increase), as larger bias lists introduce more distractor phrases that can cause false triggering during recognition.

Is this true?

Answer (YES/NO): YES